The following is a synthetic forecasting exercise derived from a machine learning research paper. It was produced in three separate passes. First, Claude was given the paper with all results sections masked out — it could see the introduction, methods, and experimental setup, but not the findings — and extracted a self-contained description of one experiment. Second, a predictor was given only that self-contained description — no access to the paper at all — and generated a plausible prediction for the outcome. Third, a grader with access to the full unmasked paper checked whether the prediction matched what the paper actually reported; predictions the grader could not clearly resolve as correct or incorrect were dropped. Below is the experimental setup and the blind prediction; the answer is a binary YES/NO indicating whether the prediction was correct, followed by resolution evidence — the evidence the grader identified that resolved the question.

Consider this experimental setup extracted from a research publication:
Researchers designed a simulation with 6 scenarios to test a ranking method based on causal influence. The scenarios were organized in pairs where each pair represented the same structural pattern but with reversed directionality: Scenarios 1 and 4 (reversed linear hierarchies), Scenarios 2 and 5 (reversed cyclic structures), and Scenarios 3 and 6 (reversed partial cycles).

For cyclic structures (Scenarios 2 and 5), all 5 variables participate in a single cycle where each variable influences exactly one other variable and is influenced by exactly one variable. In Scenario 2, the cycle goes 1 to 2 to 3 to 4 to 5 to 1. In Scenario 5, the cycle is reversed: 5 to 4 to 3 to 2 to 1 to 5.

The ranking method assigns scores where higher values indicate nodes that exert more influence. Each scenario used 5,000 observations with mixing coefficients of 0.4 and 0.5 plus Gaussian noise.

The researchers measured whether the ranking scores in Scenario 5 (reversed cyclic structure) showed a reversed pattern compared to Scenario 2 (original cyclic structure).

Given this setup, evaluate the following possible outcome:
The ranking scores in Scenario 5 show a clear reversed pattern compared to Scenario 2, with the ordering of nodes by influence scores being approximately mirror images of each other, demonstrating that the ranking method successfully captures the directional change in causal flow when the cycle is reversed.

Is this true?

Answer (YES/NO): NO